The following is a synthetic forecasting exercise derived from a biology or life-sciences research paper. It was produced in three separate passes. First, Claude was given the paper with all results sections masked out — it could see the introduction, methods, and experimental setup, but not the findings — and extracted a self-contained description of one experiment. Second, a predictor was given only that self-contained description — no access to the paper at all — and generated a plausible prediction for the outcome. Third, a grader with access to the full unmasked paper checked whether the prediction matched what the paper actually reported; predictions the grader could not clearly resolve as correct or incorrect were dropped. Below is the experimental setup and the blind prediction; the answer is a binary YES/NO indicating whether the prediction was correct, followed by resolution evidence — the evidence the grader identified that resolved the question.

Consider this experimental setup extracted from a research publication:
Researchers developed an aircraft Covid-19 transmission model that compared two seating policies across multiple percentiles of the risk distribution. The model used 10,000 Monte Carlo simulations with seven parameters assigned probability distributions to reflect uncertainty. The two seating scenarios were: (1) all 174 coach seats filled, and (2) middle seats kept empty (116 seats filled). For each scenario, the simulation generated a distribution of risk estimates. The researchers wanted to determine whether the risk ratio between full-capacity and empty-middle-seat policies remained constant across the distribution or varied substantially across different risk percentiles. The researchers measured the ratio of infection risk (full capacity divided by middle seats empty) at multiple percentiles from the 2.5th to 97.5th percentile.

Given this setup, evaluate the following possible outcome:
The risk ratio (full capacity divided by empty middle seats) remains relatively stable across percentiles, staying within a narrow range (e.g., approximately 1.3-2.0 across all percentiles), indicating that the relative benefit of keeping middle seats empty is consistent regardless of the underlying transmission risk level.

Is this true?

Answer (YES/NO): YES